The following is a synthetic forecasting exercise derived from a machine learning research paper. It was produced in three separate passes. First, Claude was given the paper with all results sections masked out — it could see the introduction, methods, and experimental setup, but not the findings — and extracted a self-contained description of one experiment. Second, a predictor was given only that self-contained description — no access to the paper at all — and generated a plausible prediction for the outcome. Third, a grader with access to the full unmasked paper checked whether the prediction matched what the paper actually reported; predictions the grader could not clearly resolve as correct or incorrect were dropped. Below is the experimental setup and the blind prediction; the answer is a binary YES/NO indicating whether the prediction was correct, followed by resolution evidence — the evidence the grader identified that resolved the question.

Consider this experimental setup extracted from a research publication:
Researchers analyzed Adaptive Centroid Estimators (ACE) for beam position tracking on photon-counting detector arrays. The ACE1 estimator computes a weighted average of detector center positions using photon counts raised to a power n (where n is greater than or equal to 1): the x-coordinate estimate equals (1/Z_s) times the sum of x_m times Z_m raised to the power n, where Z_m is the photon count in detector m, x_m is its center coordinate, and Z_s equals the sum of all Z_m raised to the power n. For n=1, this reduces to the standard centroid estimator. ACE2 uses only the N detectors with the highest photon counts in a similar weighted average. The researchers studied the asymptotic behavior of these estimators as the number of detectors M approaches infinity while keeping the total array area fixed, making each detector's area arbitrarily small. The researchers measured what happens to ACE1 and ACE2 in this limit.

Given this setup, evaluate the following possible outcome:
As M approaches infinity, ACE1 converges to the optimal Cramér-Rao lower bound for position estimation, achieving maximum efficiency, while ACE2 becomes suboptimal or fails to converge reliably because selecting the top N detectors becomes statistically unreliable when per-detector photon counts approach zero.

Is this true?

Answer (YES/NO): NO